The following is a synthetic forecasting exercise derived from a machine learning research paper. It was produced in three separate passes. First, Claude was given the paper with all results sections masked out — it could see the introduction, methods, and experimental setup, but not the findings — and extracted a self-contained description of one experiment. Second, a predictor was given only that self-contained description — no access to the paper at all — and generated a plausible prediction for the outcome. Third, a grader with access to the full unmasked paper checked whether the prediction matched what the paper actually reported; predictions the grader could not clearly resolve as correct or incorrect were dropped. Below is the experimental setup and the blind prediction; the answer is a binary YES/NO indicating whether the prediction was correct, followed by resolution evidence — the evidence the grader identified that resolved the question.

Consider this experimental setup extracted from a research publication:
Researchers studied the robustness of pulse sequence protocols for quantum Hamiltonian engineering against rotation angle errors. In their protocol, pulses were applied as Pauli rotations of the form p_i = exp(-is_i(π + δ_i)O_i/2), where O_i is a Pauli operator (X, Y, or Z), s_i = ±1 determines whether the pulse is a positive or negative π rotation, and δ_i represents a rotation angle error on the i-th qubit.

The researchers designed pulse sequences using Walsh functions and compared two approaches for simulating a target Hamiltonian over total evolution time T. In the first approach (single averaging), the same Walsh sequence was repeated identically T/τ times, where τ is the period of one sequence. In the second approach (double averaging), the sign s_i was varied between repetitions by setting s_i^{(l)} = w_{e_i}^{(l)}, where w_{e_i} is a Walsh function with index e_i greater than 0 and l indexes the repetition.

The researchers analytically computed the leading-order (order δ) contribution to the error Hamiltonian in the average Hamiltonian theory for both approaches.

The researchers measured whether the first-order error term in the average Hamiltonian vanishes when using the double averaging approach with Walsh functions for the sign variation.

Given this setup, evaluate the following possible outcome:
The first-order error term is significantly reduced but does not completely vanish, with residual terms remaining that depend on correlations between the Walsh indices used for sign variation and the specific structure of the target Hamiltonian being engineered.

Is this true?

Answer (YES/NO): NO